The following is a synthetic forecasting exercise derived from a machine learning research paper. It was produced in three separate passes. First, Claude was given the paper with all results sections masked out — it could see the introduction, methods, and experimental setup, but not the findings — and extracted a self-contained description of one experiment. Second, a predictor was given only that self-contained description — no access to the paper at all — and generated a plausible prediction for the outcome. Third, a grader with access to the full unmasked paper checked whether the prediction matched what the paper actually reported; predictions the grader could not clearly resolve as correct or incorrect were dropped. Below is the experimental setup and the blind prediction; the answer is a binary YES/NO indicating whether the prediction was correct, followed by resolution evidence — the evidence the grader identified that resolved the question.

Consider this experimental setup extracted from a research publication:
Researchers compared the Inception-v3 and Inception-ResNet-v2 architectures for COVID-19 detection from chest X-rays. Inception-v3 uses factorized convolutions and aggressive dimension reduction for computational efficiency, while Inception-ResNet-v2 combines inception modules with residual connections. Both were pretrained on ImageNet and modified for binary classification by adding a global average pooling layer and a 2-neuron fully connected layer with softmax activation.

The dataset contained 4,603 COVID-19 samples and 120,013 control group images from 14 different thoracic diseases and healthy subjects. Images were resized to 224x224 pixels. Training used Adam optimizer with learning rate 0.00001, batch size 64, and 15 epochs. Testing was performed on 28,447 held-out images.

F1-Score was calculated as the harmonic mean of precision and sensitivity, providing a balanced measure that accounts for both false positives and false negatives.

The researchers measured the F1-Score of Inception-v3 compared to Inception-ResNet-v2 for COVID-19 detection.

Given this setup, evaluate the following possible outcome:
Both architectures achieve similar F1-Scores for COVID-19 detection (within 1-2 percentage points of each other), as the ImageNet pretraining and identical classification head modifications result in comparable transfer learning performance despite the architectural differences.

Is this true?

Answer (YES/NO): YES